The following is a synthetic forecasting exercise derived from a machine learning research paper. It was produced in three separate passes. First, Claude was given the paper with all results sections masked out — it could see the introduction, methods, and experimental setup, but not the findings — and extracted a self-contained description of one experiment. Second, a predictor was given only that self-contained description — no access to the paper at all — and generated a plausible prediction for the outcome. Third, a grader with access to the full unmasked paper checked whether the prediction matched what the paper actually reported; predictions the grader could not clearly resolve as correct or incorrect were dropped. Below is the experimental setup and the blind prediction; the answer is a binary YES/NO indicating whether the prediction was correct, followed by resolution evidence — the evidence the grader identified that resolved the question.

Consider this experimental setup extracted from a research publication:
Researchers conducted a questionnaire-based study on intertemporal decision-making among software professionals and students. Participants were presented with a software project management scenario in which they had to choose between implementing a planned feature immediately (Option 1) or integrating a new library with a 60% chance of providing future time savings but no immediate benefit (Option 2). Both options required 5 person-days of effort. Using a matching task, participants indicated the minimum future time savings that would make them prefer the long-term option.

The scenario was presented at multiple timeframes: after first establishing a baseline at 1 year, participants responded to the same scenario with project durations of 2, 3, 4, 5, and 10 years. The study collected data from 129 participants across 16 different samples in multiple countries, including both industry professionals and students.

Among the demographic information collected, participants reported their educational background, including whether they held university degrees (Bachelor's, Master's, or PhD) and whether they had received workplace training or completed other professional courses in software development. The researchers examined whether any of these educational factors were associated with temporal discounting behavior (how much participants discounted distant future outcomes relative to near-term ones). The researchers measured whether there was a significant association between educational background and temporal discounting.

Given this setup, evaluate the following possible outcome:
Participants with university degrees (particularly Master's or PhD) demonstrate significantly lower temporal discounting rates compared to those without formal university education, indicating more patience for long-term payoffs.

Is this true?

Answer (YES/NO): NO